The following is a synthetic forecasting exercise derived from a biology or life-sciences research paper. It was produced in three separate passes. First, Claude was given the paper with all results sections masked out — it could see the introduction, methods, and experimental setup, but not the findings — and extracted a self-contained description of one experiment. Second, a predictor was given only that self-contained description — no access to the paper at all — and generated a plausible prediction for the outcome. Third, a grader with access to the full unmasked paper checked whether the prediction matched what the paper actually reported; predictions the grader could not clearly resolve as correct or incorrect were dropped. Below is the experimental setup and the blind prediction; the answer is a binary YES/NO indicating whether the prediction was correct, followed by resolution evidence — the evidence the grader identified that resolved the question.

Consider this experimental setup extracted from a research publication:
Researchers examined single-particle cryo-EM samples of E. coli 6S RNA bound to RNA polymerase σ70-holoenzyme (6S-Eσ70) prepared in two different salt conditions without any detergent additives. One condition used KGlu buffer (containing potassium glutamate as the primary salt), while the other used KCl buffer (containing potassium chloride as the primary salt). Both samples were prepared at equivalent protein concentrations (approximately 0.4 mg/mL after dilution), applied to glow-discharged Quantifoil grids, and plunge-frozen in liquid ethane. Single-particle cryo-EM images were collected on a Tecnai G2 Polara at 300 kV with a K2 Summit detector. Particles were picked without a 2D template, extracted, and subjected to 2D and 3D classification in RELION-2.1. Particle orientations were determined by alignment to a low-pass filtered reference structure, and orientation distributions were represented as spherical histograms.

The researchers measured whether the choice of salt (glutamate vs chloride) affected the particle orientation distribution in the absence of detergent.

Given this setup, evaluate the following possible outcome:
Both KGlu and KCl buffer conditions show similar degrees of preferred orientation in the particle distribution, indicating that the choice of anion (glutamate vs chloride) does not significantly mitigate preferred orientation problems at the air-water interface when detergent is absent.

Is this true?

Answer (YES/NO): YES